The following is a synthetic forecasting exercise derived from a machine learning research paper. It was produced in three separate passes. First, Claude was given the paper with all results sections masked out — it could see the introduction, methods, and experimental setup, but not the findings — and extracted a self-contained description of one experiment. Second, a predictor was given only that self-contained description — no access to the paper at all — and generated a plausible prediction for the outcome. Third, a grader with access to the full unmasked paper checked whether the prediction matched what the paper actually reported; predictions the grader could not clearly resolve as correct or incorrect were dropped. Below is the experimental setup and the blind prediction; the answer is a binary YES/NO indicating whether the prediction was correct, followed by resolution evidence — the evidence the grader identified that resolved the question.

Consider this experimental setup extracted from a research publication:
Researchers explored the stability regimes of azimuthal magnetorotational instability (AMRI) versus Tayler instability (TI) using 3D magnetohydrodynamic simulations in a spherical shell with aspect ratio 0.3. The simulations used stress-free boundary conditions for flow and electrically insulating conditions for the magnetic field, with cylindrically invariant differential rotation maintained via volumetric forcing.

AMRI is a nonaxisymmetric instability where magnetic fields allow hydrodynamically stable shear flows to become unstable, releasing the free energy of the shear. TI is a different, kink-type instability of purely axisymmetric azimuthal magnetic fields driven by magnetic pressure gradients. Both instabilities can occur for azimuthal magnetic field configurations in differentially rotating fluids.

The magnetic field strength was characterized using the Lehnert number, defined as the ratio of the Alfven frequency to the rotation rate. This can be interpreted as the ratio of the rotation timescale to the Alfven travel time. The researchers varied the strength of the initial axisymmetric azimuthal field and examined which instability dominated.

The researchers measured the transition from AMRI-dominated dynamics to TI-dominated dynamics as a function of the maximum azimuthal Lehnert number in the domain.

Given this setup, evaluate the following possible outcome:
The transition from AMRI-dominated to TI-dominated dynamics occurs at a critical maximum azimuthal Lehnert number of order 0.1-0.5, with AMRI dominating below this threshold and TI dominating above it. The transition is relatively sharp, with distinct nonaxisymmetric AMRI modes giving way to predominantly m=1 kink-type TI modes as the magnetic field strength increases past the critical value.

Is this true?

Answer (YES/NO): NO